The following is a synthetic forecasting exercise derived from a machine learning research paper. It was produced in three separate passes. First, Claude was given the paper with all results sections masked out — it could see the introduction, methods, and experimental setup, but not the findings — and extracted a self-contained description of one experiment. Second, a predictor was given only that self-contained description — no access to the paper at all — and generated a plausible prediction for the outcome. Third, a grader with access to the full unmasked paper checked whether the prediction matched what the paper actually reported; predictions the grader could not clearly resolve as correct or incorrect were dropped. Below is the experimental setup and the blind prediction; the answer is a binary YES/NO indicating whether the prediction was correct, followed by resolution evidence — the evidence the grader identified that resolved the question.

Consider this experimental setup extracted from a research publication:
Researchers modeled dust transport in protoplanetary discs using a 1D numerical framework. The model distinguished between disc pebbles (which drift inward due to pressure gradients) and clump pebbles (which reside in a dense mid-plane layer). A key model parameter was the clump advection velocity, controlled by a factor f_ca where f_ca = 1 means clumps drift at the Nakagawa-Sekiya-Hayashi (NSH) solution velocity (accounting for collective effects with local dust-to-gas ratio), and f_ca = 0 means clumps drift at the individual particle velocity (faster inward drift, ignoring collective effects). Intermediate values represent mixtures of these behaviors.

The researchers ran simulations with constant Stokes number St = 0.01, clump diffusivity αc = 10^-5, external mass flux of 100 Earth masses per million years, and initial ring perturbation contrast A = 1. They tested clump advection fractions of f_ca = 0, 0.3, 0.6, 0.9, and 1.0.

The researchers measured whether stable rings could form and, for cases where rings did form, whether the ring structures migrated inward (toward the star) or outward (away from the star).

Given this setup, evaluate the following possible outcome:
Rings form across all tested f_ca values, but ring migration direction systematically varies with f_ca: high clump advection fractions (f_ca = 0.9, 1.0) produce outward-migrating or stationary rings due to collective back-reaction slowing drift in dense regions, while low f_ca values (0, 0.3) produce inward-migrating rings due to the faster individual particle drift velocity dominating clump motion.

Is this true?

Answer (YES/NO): NO